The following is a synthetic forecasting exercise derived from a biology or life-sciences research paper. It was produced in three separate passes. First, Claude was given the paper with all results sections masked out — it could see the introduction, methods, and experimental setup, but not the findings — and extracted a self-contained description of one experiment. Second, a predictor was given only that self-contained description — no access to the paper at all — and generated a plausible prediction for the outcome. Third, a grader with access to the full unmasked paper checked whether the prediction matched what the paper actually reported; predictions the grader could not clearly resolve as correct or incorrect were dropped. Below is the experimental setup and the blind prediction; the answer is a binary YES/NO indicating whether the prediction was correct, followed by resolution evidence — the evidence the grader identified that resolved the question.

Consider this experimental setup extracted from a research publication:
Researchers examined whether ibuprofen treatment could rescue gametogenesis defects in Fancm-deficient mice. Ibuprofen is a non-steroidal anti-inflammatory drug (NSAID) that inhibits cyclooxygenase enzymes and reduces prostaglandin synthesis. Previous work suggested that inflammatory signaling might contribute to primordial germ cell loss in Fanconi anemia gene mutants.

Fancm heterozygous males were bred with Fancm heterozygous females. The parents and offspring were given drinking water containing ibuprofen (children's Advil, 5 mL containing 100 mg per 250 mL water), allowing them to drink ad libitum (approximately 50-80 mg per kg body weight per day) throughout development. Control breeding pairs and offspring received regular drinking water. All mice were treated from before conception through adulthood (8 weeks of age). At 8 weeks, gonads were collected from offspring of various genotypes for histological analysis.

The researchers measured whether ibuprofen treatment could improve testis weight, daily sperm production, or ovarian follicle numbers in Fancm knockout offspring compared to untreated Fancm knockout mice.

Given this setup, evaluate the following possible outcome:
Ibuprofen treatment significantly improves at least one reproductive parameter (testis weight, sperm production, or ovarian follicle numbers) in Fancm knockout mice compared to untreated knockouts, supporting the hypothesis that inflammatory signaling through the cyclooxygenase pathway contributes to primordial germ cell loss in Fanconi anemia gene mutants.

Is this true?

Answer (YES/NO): NO